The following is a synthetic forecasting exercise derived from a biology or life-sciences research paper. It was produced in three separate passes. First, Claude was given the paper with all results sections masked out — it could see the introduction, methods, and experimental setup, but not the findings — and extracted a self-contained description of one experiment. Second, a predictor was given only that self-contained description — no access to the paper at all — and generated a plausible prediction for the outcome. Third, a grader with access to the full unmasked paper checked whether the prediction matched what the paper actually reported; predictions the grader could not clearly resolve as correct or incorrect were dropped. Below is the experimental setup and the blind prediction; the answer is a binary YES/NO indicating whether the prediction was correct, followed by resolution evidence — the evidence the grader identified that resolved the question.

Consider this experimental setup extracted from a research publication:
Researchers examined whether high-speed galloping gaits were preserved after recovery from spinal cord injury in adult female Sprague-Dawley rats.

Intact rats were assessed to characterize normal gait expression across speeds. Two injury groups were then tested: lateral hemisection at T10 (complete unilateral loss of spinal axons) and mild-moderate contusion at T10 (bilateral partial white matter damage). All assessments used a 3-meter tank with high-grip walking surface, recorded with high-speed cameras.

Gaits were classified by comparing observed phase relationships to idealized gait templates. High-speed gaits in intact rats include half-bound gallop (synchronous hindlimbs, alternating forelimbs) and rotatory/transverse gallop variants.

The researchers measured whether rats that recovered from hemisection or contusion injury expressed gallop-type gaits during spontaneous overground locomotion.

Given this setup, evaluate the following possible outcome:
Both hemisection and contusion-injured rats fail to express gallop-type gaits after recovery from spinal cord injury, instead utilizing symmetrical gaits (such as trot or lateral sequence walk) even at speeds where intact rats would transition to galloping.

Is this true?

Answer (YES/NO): NO